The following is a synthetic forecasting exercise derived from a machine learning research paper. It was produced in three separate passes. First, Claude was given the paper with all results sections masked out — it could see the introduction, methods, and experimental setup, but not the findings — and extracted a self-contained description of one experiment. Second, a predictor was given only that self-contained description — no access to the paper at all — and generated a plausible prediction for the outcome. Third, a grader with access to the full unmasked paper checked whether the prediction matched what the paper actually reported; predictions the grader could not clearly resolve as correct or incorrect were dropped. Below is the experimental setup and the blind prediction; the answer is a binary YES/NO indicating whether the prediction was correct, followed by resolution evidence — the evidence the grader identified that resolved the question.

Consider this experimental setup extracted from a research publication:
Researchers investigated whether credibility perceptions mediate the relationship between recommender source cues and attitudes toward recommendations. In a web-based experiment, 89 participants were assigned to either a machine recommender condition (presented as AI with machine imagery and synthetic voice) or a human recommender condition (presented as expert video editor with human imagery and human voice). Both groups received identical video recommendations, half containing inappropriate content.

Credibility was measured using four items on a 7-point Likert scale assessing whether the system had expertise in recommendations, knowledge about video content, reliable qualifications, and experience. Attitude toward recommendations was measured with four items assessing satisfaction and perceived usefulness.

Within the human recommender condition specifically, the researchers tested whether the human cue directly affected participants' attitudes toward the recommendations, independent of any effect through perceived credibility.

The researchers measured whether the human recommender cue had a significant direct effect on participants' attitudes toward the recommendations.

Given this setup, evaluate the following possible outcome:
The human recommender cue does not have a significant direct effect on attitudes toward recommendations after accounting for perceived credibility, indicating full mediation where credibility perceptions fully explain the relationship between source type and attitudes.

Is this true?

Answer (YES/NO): YES